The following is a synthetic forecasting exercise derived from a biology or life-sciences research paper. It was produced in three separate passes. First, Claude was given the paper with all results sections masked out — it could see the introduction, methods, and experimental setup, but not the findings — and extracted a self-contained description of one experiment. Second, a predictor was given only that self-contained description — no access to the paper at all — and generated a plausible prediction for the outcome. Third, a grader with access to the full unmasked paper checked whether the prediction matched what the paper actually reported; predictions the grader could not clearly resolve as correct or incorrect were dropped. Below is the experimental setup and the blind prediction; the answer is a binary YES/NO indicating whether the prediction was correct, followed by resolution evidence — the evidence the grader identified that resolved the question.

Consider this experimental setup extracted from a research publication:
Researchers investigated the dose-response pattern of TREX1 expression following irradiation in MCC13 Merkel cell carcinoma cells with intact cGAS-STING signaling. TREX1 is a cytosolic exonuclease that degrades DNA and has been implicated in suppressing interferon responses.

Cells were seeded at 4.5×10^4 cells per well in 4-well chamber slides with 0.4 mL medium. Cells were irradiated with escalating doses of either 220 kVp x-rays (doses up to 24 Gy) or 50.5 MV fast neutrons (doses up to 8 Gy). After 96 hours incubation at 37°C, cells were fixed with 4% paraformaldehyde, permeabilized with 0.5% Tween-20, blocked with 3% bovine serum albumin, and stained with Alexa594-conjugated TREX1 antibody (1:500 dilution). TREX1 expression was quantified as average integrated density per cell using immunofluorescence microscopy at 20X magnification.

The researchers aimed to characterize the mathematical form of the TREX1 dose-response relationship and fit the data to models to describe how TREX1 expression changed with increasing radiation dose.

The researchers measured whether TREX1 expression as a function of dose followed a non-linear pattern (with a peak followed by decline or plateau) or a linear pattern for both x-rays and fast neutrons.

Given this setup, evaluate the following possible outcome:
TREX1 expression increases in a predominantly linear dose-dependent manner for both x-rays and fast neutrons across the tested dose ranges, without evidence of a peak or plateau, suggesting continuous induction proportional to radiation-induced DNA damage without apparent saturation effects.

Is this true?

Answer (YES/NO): YES